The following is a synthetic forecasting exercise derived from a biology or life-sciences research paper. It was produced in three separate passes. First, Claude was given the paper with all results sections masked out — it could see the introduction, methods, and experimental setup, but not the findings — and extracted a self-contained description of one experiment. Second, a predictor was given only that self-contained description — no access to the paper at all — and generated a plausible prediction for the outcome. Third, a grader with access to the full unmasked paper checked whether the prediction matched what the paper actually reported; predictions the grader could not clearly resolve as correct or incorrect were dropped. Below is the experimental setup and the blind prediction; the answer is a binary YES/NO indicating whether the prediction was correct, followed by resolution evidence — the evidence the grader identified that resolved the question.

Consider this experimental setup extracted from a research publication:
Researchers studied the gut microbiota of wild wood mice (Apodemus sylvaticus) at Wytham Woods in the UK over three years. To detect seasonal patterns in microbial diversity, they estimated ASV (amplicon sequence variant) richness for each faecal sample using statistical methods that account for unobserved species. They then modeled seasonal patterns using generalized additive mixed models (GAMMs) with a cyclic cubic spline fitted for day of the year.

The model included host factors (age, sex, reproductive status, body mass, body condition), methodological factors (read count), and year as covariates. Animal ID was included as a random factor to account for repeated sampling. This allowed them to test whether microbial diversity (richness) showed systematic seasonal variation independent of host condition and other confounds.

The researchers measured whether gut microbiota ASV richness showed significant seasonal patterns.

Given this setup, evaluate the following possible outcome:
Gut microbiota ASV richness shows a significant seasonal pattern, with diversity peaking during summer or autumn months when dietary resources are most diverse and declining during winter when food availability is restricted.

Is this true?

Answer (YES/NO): NO